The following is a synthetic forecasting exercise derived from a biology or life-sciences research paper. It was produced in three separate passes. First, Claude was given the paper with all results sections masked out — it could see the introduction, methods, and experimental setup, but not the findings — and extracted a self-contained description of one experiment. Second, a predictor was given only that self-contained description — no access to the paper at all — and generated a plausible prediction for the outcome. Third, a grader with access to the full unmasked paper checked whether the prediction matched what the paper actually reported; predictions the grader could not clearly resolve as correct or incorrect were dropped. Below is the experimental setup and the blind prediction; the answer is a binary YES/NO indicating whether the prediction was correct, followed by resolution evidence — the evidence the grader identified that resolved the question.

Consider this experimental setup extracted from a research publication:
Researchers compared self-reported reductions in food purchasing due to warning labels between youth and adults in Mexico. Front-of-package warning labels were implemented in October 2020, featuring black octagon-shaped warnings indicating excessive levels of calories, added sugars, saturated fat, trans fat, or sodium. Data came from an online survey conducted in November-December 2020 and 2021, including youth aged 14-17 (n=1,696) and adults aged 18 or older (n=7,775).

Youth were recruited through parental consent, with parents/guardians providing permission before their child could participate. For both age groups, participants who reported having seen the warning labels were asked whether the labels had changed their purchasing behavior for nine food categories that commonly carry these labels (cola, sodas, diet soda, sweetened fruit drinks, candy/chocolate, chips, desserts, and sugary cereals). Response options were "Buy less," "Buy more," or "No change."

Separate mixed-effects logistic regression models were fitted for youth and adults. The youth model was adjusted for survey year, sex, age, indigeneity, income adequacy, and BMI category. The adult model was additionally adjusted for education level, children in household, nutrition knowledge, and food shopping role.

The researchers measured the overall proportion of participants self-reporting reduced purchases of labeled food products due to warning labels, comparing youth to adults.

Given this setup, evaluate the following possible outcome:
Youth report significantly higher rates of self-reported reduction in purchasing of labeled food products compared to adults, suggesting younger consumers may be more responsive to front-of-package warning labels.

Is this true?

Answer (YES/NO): NO